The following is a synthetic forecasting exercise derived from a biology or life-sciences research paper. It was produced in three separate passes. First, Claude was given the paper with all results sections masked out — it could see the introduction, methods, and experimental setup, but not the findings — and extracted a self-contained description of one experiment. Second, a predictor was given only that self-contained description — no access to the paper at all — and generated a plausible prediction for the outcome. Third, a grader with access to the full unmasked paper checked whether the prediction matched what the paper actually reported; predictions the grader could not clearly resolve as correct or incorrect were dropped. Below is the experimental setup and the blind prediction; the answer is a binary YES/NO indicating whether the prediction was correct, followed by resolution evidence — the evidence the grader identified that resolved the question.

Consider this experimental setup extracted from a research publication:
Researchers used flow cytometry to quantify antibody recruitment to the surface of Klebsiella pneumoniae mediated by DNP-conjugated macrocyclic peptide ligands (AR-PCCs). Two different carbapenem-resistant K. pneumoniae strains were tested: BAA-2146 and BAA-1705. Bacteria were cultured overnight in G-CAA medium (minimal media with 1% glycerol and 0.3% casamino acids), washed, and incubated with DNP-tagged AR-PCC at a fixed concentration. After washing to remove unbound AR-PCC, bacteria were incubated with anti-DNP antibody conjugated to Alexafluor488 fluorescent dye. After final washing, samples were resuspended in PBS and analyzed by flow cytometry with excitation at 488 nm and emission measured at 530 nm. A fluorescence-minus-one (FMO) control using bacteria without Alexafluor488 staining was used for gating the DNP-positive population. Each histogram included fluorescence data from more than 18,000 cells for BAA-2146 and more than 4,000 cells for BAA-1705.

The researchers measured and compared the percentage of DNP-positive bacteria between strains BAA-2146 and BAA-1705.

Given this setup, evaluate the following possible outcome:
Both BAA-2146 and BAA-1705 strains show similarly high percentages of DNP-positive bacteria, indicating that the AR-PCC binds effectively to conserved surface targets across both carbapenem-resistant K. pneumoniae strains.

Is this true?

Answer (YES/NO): YES